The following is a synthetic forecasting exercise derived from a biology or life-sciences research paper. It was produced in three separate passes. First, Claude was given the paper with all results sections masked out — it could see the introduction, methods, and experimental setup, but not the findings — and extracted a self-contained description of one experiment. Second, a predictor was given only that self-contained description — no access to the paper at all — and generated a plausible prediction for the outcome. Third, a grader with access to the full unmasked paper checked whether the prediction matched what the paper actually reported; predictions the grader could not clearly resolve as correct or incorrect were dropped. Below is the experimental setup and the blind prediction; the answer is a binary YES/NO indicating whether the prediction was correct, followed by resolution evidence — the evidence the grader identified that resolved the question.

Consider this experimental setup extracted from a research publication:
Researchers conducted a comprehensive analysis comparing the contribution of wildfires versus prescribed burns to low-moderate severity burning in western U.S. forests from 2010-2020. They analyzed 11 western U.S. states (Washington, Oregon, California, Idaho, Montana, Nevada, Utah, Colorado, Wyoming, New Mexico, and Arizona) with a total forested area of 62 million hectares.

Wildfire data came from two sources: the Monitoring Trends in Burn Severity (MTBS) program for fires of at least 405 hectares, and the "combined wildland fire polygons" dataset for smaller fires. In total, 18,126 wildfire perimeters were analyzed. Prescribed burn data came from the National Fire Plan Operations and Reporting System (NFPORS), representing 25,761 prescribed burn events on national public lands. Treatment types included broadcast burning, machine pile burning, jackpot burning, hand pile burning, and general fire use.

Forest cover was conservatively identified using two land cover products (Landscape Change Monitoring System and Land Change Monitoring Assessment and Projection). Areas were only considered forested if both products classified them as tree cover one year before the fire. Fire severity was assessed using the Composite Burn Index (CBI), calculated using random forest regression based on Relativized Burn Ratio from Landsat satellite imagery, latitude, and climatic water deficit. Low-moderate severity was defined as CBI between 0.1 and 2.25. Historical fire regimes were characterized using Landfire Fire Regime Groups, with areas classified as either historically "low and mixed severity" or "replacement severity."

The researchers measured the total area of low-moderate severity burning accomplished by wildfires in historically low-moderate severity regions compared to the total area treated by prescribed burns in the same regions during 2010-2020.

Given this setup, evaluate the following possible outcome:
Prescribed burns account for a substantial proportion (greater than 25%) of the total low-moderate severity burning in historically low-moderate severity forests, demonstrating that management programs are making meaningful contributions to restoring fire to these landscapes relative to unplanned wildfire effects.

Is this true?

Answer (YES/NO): YES